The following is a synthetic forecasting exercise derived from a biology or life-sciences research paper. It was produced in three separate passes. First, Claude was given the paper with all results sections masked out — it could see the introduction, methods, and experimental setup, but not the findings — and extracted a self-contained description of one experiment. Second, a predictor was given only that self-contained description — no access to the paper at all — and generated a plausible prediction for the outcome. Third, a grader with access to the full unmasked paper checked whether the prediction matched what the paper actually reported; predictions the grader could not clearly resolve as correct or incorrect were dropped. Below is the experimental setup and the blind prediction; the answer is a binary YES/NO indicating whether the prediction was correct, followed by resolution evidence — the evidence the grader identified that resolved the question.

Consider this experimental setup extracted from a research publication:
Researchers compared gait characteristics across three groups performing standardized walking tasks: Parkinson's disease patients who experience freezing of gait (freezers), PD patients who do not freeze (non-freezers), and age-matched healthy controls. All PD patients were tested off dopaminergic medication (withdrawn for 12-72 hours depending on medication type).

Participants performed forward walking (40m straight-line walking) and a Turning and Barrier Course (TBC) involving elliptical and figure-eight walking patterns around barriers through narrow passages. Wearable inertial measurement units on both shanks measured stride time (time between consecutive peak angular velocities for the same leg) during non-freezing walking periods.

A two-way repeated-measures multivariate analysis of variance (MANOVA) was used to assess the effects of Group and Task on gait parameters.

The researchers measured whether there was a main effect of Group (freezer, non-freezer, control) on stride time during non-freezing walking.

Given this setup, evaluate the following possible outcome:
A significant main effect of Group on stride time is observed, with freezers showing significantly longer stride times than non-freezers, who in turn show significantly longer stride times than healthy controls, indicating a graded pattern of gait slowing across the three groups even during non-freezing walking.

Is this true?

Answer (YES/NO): NO